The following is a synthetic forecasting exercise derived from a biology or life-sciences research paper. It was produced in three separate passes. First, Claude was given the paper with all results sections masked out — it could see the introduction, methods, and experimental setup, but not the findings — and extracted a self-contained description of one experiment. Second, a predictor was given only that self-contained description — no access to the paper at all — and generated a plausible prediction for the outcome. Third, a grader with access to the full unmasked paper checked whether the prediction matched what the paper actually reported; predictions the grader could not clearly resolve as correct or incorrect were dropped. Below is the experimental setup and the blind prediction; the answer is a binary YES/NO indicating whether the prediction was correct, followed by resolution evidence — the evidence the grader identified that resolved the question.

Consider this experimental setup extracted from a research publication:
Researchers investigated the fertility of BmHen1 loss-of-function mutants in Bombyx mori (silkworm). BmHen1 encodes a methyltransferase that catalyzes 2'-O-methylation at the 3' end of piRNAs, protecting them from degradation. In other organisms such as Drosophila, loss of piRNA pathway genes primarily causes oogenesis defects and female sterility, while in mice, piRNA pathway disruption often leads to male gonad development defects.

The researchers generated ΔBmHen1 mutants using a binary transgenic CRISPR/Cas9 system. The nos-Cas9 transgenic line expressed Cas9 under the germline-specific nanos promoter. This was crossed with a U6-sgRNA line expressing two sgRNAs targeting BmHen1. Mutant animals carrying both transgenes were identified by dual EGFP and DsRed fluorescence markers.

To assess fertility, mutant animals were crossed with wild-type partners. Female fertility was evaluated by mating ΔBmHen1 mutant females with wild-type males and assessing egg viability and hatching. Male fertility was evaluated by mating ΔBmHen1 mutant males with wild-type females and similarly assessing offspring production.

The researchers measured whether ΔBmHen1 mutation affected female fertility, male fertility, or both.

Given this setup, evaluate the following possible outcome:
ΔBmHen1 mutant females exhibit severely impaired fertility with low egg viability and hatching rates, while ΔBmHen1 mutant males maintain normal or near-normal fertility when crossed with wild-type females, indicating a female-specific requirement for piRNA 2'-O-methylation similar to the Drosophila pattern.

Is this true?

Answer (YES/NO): NO